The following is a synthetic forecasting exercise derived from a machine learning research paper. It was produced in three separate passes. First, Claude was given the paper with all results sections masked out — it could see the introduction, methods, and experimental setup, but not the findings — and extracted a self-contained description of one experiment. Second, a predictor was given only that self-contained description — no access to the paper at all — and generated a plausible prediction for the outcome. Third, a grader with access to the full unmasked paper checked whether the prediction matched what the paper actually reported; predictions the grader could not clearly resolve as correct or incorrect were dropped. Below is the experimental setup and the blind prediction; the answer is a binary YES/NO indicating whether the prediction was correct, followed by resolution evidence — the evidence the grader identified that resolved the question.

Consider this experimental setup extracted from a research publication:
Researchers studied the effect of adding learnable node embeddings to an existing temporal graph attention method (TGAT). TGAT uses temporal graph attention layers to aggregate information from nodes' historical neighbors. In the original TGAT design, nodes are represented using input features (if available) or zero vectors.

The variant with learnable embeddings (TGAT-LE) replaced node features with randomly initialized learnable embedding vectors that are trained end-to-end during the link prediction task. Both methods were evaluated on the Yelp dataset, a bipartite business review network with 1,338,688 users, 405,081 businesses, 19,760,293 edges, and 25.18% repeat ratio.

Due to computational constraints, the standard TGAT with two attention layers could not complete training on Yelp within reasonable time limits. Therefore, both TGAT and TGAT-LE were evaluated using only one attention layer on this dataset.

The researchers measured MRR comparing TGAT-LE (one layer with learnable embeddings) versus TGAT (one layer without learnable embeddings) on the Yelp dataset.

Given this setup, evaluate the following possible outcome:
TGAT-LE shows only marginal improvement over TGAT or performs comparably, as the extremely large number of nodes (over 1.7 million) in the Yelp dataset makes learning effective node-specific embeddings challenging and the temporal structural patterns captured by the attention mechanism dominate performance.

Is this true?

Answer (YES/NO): NO